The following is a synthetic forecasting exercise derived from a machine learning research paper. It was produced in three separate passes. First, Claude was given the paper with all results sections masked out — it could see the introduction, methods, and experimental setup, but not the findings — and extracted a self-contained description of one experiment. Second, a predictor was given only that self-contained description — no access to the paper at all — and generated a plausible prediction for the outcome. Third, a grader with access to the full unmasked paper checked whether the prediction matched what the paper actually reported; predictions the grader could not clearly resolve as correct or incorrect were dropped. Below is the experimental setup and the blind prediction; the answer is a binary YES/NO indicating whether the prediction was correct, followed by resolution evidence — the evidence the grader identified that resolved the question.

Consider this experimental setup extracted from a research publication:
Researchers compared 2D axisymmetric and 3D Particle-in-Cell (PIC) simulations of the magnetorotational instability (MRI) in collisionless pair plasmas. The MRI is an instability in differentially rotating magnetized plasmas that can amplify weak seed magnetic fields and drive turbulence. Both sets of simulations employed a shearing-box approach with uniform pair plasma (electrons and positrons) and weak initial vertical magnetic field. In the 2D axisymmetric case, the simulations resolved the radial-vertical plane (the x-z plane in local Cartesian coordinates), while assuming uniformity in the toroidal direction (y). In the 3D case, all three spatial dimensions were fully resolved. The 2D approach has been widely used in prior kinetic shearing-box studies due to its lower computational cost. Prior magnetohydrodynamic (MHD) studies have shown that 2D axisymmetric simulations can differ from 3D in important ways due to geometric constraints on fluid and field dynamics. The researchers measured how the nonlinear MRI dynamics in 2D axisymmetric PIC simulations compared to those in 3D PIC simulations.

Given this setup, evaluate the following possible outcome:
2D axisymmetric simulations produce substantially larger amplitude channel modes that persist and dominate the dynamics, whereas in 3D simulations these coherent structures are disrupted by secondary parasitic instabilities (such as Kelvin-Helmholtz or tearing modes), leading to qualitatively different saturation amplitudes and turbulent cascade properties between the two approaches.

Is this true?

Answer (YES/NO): YES